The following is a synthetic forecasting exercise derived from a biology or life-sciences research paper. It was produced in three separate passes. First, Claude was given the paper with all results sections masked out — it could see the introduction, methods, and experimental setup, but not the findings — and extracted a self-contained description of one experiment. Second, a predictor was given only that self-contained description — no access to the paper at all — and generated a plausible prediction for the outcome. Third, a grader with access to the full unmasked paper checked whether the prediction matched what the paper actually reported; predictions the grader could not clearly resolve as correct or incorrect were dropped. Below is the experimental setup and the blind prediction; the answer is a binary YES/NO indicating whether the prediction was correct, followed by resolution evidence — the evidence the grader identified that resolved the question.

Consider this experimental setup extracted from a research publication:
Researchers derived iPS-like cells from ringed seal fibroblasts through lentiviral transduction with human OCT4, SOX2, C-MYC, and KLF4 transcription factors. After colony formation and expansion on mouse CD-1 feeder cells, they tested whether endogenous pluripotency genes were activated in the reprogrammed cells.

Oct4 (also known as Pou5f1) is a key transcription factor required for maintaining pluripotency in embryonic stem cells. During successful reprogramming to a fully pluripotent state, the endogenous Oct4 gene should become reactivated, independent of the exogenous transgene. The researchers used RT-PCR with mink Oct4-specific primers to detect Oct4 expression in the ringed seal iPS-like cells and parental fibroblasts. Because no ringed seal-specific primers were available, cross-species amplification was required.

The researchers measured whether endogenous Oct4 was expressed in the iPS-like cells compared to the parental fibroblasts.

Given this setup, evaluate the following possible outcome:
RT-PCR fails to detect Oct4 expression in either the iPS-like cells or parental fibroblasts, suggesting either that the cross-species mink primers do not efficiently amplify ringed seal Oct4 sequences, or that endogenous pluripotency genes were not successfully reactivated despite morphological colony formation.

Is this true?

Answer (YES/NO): NO